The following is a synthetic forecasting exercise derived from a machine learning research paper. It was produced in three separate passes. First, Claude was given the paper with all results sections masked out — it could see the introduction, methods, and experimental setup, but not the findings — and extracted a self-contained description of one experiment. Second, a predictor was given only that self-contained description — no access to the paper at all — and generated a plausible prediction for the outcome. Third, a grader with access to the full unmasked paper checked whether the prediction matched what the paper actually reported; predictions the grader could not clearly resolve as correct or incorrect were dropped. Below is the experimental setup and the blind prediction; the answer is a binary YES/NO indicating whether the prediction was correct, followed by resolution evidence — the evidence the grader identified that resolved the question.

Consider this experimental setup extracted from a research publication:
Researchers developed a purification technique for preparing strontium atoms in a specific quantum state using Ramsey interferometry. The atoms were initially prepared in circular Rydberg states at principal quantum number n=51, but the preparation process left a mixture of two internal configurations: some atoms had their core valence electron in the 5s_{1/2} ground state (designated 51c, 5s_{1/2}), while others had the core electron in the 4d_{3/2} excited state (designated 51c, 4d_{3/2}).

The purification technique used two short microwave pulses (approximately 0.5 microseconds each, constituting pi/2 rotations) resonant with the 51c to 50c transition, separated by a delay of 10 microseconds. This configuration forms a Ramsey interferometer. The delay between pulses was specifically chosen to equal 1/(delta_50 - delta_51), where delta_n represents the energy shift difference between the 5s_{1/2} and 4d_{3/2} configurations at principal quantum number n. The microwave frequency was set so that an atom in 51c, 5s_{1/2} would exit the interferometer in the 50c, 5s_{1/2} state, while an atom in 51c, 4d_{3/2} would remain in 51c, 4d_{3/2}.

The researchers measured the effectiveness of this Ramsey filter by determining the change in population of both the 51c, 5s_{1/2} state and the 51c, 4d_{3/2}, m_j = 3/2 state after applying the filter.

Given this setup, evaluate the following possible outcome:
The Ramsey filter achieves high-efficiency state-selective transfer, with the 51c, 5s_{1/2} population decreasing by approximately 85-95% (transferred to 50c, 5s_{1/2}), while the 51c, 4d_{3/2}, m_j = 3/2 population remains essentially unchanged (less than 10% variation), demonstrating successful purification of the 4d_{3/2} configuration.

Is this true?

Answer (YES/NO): YES